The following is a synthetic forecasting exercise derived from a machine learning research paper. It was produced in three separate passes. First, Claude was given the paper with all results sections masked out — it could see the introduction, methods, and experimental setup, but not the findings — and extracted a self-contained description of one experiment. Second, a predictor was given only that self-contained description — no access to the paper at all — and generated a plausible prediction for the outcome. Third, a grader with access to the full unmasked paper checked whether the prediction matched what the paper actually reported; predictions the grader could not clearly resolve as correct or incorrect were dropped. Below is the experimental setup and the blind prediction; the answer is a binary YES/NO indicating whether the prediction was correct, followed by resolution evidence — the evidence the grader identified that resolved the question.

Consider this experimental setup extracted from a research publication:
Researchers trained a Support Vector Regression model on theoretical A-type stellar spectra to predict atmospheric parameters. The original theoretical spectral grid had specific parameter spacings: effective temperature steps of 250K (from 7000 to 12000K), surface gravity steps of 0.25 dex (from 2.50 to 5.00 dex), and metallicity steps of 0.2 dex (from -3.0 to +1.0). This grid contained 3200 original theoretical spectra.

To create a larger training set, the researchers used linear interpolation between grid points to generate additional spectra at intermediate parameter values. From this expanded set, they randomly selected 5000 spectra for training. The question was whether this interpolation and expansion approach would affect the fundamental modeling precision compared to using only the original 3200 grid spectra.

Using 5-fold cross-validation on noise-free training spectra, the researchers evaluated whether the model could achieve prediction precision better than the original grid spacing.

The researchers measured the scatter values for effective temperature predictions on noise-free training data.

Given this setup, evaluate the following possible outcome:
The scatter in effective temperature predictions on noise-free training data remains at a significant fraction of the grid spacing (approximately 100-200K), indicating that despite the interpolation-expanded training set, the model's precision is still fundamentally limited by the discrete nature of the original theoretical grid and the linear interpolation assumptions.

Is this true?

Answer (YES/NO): NO